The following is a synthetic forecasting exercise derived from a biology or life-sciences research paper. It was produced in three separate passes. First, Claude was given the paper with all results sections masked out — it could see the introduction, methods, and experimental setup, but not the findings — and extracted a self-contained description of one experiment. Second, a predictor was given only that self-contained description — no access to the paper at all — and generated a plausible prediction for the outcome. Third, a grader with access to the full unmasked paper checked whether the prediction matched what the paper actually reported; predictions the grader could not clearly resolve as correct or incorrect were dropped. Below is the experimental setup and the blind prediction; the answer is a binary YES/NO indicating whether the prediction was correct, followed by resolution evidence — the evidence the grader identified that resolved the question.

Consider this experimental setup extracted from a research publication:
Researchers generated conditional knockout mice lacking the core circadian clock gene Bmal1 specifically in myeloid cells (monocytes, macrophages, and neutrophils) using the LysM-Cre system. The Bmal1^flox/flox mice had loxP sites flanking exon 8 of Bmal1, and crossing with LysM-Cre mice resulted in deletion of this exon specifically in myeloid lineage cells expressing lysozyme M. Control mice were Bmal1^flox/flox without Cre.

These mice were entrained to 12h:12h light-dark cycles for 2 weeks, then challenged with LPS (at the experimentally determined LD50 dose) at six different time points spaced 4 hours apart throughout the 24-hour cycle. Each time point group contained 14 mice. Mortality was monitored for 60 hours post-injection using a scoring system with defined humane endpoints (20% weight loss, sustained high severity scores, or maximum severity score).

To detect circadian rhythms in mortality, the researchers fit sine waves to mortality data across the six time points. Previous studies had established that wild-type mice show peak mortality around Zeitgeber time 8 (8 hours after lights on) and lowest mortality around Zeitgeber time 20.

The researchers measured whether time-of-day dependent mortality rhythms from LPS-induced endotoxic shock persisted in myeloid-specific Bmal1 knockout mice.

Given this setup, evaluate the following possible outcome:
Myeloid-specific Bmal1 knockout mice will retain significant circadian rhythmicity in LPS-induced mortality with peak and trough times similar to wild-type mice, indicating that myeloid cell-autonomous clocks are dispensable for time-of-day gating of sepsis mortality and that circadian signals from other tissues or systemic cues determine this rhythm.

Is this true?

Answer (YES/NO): YES